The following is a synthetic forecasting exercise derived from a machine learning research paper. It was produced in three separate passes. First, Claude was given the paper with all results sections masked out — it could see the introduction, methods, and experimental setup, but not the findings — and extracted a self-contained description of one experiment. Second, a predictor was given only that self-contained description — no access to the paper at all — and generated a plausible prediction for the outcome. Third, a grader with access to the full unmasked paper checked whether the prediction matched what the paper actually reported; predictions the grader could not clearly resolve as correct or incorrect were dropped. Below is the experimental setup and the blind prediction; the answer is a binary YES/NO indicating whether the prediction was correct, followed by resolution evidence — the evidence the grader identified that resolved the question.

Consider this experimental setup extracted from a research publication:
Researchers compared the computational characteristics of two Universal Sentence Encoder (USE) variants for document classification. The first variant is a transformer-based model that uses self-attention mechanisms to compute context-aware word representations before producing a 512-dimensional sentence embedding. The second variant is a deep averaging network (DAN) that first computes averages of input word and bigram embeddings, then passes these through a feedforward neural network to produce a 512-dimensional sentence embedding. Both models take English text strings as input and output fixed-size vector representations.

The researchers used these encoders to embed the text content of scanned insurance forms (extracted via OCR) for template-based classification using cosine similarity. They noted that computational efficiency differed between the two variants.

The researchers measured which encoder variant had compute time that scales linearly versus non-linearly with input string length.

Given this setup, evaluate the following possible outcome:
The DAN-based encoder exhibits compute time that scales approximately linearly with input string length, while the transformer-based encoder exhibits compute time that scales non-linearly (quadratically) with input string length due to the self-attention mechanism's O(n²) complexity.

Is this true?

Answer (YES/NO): NO